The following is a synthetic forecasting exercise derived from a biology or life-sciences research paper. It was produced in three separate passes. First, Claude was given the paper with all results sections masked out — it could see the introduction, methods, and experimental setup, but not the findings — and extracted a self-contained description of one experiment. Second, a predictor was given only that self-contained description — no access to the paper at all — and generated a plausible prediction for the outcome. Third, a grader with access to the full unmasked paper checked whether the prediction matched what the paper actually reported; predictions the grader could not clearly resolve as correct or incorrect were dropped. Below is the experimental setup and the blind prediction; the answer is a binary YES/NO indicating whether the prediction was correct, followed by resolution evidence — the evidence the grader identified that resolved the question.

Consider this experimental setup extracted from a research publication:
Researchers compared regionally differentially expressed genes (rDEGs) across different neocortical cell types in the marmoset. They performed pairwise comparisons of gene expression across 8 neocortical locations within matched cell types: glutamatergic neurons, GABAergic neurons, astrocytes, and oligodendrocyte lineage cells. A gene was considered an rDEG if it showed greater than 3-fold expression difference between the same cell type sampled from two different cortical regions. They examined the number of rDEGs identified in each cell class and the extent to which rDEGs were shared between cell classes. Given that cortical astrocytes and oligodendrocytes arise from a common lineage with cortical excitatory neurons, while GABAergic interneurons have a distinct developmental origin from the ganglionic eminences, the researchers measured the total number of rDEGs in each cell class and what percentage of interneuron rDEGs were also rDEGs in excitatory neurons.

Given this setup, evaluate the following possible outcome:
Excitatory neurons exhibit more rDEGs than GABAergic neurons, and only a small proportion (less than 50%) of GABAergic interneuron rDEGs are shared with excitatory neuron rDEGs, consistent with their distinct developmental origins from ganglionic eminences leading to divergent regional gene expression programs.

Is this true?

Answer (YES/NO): NO